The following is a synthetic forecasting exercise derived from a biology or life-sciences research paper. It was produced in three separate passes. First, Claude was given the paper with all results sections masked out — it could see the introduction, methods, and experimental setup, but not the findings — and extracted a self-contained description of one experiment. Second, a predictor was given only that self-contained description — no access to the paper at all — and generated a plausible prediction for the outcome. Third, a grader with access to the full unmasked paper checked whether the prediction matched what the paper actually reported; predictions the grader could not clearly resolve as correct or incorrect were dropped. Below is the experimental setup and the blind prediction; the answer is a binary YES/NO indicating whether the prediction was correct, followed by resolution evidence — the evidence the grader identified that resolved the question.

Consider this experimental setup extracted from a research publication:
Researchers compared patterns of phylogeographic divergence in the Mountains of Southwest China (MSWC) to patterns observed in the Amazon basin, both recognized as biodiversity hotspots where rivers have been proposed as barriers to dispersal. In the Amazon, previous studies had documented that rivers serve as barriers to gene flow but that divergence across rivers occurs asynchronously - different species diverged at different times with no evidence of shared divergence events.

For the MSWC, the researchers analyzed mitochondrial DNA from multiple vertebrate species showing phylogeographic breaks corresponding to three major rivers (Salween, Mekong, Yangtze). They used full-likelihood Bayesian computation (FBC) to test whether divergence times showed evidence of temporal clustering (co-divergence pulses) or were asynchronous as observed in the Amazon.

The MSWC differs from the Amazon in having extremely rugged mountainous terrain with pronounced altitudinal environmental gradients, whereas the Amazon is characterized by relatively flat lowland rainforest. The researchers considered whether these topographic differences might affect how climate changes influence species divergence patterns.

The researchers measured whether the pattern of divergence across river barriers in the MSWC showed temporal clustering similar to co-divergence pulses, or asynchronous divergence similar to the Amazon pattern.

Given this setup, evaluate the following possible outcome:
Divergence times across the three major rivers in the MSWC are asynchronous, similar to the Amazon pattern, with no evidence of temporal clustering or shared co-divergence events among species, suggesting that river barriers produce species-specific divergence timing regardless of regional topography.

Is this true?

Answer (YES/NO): NO